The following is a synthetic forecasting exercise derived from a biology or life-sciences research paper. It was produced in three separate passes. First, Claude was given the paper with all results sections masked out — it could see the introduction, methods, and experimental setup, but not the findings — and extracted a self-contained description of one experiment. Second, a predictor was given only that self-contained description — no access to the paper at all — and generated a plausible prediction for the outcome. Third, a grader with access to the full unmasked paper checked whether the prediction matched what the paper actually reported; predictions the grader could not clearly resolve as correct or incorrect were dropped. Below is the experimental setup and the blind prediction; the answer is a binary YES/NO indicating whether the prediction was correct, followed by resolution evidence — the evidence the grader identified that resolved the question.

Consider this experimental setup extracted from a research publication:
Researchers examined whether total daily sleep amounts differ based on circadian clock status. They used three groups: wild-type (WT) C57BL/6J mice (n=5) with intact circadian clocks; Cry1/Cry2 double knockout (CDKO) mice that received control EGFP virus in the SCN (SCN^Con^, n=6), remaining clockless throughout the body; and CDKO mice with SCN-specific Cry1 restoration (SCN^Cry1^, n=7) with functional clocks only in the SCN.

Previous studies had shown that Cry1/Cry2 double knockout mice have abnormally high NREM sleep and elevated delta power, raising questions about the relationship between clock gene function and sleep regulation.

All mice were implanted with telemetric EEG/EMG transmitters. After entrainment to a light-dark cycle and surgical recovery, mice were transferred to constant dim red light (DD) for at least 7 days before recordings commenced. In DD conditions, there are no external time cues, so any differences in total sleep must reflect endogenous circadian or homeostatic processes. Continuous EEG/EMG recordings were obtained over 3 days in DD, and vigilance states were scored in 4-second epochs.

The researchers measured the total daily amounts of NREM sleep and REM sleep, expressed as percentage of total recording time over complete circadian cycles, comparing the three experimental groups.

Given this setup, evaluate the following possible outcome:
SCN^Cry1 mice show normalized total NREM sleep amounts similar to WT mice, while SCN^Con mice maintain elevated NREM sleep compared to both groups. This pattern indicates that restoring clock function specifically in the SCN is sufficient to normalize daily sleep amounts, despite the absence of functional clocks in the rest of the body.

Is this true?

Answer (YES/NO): NO